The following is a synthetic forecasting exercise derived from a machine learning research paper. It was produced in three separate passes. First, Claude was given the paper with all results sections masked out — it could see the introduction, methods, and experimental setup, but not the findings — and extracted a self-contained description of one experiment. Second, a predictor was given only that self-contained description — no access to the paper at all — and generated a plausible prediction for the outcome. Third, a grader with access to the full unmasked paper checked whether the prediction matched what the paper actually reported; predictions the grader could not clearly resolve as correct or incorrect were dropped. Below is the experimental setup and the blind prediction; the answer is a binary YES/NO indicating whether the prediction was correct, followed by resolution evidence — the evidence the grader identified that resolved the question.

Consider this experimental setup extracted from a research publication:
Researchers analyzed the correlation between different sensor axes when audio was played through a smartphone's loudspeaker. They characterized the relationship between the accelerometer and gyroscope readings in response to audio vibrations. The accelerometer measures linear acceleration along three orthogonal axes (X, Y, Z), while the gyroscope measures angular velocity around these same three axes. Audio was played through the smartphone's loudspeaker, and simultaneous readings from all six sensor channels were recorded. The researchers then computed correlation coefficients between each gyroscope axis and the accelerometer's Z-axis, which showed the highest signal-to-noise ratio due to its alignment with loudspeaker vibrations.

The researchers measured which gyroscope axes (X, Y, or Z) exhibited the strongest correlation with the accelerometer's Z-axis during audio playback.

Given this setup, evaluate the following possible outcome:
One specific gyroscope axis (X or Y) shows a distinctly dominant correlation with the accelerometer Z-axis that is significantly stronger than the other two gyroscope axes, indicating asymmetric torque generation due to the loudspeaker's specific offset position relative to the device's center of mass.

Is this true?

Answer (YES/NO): NO